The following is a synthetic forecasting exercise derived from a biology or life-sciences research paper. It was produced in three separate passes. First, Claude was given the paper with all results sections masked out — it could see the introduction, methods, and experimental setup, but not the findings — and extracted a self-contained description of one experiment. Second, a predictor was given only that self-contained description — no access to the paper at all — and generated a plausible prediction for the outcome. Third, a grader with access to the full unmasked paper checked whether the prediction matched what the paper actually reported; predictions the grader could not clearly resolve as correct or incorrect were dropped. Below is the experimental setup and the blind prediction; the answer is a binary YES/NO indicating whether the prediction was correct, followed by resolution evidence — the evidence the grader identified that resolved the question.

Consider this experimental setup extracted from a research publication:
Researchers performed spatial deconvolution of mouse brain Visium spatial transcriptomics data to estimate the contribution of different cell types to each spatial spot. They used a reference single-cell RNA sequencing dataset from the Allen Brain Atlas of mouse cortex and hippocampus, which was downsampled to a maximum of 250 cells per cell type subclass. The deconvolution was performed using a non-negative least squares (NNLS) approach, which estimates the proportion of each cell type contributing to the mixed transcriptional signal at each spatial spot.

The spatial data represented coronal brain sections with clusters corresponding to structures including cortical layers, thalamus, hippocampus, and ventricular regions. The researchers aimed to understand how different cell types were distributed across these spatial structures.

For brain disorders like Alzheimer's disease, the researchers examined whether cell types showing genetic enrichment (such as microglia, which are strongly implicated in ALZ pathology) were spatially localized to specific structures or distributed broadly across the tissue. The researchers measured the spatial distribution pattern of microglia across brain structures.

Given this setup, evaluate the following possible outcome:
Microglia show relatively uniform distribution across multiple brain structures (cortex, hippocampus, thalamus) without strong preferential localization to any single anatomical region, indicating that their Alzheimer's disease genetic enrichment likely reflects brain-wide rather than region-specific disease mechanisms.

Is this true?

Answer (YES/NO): YES